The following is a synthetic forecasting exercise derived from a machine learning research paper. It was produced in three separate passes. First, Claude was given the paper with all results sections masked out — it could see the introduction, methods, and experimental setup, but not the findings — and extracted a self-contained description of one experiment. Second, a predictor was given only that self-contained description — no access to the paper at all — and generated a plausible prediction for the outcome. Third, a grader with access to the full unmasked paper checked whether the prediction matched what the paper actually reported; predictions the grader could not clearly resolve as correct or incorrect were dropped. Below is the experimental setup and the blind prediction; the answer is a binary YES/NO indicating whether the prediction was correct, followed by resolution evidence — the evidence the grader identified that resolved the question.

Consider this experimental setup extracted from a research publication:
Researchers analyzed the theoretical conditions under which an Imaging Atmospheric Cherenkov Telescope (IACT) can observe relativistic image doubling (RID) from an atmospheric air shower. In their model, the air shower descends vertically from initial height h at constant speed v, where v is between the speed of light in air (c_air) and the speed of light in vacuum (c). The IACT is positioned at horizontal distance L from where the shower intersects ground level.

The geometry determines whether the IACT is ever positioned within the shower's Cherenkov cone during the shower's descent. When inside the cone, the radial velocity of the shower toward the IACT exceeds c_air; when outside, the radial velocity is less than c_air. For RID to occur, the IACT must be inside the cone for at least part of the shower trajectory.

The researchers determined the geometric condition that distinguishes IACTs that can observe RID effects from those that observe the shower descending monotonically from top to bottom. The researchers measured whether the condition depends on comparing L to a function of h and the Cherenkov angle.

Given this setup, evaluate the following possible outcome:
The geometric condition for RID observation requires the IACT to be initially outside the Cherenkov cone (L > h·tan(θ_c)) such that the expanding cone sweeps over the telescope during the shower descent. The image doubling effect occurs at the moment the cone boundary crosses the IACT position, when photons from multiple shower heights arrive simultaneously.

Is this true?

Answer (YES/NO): NO